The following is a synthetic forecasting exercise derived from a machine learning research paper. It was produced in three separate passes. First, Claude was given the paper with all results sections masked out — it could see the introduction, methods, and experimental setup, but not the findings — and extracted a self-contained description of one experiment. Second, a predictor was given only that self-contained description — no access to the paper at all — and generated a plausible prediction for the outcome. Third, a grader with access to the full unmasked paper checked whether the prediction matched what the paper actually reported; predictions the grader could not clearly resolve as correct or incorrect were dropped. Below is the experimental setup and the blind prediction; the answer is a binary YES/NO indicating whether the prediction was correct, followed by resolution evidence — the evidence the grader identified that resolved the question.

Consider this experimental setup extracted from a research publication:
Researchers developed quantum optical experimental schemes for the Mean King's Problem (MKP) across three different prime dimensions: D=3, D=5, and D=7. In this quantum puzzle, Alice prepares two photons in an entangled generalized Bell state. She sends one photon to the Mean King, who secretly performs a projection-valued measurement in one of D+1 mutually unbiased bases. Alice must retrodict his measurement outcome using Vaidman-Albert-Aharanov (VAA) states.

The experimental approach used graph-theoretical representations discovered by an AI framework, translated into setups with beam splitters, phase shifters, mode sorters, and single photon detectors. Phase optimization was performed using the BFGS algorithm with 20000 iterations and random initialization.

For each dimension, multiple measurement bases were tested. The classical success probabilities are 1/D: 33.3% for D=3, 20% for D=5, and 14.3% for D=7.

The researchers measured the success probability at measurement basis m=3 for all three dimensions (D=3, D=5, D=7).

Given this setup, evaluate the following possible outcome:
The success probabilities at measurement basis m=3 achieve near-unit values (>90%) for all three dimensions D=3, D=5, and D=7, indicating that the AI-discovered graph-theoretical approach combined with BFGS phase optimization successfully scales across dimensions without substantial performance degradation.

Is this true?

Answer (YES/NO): NO